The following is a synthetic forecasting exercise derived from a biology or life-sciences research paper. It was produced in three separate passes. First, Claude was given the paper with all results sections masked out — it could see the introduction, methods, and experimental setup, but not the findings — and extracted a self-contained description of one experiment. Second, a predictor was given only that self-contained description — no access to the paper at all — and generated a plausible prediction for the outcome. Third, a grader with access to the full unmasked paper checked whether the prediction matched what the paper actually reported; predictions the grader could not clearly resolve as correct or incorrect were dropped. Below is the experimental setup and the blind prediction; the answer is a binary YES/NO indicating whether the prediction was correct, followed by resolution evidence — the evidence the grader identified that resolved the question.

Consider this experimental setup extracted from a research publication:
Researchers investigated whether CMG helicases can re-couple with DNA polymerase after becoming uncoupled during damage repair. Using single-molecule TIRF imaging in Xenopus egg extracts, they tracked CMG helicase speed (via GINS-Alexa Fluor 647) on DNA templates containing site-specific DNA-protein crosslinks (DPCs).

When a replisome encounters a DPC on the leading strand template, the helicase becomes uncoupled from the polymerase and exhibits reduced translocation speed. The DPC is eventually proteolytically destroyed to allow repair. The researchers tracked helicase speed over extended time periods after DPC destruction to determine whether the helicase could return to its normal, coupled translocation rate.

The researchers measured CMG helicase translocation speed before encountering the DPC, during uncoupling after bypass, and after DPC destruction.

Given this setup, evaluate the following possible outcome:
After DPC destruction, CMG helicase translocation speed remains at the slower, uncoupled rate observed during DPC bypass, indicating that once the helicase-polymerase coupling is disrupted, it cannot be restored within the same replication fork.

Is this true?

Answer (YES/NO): NO